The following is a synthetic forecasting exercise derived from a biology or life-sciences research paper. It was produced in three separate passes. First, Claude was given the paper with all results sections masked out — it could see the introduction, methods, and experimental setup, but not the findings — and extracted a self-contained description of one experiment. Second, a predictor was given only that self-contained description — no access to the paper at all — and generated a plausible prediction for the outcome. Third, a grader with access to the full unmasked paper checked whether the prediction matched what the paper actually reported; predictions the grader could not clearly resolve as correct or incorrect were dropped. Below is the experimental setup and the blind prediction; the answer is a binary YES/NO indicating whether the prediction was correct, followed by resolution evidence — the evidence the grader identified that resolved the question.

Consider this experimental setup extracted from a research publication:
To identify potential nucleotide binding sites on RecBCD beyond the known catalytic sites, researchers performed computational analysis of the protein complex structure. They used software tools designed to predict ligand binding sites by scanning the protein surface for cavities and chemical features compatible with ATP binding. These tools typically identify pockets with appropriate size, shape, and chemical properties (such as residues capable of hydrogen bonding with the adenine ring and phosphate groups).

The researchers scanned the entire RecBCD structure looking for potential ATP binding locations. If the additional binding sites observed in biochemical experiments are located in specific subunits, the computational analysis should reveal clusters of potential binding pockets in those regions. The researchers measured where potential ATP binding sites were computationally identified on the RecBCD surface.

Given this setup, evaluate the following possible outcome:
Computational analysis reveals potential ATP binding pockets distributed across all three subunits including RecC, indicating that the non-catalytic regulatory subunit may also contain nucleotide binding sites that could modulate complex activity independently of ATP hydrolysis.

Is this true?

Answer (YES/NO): YES